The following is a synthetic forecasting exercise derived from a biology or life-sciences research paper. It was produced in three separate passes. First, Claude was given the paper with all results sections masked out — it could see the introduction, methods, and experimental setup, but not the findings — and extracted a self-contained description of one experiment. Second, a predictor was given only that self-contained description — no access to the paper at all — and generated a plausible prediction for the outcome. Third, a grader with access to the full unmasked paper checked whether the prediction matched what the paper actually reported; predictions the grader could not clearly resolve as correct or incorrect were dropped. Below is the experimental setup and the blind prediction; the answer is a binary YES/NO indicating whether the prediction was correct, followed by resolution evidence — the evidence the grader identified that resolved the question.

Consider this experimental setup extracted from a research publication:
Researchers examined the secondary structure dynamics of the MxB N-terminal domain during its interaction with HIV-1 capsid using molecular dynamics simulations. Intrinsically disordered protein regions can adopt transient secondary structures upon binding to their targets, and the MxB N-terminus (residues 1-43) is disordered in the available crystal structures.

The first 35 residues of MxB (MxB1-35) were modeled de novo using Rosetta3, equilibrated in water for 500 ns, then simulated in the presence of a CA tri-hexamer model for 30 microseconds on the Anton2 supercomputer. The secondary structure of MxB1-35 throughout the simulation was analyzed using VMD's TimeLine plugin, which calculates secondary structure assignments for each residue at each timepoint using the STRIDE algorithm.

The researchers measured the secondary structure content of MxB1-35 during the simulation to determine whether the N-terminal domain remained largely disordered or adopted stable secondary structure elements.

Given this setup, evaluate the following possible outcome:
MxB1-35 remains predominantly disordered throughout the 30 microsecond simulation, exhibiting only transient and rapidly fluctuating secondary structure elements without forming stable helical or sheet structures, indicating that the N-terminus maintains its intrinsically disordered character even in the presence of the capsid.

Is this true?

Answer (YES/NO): NO